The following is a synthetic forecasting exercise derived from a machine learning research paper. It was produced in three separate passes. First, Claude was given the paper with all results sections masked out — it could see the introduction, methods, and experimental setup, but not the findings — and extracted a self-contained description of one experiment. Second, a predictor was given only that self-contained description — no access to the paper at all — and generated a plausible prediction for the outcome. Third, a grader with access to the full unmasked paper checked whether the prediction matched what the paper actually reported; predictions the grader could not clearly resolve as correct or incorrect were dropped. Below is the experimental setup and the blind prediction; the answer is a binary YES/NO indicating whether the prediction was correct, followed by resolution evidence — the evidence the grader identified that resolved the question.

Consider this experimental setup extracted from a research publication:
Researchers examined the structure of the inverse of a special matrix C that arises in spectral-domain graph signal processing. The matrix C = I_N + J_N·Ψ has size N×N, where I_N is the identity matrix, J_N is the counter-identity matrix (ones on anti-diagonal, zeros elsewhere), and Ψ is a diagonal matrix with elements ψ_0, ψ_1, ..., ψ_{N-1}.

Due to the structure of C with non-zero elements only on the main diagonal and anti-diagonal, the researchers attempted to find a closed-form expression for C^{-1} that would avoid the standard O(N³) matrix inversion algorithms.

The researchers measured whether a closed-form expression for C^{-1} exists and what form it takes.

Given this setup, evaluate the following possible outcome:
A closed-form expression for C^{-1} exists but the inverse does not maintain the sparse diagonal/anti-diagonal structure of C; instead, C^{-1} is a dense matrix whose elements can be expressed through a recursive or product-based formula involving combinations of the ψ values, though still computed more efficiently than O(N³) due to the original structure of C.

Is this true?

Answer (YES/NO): NO